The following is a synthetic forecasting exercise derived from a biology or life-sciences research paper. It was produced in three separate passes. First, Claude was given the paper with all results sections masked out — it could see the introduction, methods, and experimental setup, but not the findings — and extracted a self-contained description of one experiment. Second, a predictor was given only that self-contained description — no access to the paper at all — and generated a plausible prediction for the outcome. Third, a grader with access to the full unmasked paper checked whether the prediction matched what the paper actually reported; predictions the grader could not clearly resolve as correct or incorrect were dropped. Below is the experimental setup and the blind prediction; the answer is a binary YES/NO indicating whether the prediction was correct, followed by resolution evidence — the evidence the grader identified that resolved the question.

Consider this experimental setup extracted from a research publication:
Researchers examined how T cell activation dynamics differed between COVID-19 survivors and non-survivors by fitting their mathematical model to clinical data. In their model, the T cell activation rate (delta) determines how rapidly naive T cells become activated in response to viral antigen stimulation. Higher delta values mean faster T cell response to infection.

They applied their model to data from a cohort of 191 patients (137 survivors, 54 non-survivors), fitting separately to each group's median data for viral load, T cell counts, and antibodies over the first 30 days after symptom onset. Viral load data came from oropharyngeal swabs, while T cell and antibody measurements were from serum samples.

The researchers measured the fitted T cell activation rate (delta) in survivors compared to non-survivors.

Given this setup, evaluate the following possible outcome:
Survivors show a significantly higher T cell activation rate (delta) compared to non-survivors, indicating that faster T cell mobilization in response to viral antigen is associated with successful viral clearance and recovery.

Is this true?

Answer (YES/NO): YES